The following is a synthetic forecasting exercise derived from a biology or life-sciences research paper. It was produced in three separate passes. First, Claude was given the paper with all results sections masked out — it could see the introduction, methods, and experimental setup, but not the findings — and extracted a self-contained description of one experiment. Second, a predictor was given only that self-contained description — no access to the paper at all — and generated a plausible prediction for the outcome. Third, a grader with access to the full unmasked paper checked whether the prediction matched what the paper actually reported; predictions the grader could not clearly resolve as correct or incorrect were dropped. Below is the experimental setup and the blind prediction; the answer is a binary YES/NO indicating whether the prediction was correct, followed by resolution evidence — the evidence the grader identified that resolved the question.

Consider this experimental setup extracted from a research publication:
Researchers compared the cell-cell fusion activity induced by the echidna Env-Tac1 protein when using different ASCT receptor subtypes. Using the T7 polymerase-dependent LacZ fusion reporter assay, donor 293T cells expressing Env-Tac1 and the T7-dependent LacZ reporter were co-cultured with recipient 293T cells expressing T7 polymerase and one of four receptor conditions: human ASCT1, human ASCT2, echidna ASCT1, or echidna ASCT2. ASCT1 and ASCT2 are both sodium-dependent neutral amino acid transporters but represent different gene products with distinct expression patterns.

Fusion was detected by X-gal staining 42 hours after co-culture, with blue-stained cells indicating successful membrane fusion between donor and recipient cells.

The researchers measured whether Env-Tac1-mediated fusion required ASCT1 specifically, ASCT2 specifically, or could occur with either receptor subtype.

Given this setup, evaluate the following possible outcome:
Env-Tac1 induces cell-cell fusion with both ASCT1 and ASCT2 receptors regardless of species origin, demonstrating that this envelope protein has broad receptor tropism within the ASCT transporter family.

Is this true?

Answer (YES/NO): YES